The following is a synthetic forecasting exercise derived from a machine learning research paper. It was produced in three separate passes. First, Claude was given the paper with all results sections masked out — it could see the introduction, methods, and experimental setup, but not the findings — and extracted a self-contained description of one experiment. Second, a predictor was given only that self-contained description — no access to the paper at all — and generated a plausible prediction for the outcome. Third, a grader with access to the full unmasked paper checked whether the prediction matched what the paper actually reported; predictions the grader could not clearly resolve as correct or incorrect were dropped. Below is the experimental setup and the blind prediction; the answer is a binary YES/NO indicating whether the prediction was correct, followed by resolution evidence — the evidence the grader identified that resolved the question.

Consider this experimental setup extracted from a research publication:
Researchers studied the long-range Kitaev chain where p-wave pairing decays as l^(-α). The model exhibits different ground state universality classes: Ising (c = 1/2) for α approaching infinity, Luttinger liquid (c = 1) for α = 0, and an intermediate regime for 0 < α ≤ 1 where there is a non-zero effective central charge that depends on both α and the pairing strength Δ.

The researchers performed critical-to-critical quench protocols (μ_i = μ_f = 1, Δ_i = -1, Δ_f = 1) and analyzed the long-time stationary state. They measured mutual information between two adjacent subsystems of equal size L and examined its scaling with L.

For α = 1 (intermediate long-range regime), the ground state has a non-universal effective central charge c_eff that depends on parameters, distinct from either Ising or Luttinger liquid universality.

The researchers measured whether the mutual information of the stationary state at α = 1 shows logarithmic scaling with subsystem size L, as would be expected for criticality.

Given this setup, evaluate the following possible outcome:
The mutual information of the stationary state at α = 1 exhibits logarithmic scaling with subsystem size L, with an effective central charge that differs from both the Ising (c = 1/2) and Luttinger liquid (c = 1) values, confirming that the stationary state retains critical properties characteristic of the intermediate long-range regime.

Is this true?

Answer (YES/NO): YES